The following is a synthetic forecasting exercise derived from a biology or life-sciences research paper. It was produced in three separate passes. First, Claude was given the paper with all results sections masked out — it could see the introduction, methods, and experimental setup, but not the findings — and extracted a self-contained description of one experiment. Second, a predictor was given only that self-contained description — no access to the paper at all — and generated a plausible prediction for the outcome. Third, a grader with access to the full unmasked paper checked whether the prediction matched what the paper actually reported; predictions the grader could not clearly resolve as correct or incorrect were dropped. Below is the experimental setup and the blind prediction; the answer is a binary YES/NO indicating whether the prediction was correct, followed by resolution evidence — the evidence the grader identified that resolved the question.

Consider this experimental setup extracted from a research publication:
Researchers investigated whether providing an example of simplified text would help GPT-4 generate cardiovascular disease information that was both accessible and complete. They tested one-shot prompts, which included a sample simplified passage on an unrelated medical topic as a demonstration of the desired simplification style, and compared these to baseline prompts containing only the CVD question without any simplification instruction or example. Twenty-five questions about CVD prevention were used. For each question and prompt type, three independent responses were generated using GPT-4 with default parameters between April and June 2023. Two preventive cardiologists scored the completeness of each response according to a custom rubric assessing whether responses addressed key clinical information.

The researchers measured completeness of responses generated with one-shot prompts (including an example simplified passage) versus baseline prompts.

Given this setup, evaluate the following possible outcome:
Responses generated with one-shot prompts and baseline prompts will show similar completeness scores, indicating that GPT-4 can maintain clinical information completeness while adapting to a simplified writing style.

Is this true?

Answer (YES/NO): NO